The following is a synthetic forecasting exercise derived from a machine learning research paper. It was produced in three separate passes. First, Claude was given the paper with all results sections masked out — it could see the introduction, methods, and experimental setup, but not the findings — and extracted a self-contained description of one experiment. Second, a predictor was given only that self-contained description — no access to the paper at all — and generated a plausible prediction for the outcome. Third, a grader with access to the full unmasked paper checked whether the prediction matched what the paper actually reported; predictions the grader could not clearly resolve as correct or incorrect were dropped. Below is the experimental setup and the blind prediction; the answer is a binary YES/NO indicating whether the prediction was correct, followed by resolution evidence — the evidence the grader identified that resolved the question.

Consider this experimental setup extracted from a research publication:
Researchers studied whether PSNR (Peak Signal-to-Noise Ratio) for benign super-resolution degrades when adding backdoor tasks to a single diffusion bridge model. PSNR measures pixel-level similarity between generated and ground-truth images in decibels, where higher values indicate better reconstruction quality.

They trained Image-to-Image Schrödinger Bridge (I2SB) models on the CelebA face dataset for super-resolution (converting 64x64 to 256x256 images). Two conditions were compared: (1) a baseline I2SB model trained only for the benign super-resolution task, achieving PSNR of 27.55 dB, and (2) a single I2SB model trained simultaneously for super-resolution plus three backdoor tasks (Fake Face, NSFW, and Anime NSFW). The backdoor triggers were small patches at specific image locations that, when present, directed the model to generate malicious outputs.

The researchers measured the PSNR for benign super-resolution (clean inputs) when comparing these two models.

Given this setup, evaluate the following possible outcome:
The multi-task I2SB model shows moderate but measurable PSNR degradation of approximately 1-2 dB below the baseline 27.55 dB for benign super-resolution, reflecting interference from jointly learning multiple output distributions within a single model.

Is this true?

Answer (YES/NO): NO